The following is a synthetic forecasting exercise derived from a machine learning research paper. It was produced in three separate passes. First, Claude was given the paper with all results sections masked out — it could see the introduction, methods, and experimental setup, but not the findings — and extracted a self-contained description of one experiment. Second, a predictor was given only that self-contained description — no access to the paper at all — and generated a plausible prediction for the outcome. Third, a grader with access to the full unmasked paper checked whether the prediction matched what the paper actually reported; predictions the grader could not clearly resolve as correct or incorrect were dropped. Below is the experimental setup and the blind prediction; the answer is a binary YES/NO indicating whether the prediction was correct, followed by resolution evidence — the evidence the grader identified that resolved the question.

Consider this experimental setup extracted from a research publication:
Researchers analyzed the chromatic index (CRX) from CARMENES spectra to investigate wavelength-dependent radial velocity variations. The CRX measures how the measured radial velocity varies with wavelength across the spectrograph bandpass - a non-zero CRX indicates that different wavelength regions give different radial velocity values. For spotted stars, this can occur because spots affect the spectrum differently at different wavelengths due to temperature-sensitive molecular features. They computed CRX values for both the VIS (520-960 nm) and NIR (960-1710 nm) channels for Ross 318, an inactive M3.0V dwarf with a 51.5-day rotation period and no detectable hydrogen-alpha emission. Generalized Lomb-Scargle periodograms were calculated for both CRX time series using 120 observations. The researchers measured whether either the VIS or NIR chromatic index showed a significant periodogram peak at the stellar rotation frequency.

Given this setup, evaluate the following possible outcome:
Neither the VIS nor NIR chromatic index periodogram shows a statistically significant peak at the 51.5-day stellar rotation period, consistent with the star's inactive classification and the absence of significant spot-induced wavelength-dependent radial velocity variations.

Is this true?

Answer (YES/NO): NO